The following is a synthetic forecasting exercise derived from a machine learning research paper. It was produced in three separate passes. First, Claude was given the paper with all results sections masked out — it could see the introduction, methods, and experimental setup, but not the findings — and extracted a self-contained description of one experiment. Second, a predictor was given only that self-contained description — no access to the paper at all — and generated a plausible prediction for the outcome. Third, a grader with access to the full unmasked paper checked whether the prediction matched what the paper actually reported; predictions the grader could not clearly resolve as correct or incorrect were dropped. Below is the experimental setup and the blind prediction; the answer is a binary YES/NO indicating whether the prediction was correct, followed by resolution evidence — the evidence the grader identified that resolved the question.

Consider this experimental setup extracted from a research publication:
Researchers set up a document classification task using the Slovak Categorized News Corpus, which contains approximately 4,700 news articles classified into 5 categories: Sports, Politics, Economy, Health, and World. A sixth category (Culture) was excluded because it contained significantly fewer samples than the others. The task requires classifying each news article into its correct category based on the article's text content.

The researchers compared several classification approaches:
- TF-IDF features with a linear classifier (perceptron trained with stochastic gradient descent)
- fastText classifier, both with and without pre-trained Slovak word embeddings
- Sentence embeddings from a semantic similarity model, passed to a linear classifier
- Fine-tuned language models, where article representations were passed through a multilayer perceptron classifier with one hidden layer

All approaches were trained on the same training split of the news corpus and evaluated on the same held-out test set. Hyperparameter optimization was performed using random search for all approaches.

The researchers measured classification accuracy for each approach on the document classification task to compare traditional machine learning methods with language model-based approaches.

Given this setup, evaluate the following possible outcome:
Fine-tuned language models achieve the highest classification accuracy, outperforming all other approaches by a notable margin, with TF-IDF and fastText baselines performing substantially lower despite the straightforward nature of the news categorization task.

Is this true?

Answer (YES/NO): YES